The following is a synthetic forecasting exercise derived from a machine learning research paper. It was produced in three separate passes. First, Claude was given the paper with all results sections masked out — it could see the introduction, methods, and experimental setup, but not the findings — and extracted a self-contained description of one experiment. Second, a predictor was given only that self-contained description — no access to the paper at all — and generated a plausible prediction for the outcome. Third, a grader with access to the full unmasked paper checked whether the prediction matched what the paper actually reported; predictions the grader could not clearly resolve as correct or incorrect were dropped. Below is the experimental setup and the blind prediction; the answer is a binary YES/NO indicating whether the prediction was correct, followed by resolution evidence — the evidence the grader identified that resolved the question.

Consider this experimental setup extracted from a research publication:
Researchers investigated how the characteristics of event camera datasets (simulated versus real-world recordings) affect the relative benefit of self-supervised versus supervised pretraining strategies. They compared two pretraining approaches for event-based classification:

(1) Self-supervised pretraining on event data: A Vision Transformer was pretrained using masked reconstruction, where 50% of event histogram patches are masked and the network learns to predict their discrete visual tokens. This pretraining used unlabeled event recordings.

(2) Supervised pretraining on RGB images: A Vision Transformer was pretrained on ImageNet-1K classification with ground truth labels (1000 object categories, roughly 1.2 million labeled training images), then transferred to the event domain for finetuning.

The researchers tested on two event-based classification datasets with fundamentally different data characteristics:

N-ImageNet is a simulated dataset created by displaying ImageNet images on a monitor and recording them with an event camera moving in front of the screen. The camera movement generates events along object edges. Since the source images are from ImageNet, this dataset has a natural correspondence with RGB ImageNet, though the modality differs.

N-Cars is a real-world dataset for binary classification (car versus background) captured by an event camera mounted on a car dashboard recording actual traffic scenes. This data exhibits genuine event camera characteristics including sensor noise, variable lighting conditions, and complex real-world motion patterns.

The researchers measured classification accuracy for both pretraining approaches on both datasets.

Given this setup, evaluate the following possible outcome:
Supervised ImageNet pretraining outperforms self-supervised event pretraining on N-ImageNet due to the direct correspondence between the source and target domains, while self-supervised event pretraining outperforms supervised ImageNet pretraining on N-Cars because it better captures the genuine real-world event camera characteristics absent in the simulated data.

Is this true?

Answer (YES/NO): YES